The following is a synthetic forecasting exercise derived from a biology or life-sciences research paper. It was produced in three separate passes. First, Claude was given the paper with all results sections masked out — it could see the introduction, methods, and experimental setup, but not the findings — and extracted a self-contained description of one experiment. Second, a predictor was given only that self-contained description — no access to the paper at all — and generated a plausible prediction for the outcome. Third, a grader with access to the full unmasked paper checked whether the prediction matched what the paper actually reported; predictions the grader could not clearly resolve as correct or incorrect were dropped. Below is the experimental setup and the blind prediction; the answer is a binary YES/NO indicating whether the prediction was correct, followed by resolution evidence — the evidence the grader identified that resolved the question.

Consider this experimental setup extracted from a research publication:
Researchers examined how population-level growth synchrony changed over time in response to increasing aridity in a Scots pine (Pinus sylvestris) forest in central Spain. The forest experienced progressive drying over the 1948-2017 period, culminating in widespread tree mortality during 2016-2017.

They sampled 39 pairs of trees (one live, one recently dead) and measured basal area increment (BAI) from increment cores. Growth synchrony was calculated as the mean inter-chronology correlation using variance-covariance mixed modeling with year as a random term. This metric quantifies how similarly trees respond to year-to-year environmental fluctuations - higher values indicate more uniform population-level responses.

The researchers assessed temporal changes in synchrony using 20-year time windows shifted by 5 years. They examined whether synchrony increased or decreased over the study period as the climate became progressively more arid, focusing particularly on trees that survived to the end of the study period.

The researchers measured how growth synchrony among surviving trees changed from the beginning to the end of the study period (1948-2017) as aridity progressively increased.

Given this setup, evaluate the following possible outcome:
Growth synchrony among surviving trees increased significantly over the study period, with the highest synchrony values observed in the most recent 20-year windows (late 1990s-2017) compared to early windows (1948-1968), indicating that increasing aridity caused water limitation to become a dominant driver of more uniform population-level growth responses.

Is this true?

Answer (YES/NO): YES